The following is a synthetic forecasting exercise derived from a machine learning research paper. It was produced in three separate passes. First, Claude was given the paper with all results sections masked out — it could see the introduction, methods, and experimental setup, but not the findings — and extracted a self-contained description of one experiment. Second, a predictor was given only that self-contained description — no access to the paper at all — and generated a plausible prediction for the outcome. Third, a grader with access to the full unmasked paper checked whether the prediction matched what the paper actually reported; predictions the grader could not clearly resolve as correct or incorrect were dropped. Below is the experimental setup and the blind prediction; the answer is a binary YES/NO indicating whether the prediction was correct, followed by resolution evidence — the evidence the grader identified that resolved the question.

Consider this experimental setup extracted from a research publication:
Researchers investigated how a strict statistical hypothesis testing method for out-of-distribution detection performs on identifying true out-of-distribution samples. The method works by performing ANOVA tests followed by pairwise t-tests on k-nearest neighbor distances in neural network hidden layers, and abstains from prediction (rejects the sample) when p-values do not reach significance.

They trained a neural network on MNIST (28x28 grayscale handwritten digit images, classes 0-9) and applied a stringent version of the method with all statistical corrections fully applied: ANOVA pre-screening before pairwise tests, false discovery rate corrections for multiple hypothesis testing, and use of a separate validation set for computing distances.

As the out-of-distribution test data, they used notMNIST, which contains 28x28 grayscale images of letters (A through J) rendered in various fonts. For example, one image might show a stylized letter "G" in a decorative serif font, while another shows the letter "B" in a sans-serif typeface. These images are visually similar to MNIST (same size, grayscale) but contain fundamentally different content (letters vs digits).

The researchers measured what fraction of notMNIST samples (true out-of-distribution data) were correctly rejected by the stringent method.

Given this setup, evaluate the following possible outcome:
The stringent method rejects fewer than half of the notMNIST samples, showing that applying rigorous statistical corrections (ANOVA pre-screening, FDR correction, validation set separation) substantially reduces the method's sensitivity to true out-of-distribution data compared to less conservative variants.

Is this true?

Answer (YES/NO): YES